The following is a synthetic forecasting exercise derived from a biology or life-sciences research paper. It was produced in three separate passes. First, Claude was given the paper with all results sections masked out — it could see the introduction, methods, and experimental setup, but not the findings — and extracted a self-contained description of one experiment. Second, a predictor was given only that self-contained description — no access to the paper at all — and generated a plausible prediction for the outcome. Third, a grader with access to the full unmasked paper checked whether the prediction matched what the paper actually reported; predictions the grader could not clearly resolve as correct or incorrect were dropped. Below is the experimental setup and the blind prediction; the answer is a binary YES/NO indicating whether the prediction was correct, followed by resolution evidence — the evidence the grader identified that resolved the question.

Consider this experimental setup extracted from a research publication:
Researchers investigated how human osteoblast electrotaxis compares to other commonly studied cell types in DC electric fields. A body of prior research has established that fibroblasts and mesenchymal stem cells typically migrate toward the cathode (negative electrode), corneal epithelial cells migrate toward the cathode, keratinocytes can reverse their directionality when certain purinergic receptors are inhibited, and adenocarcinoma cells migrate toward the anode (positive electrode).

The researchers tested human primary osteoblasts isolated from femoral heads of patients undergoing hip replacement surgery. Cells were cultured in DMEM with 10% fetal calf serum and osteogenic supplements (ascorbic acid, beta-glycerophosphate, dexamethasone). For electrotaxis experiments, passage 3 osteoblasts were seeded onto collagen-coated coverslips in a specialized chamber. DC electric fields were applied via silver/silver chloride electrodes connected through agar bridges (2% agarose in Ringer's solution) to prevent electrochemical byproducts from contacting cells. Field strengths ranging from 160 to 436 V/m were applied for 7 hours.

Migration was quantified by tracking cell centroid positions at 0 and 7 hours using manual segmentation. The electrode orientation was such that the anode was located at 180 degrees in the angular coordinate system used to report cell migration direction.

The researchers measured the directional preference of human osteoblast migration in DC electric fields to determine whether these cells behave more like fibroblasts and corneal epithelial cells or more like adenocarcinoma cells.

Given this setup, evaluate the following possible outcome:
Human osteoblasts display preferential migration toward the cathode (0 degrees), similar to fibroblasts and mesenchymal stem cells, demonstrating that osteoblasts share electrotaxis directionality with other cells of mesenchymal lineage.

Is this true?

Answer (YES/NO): NO